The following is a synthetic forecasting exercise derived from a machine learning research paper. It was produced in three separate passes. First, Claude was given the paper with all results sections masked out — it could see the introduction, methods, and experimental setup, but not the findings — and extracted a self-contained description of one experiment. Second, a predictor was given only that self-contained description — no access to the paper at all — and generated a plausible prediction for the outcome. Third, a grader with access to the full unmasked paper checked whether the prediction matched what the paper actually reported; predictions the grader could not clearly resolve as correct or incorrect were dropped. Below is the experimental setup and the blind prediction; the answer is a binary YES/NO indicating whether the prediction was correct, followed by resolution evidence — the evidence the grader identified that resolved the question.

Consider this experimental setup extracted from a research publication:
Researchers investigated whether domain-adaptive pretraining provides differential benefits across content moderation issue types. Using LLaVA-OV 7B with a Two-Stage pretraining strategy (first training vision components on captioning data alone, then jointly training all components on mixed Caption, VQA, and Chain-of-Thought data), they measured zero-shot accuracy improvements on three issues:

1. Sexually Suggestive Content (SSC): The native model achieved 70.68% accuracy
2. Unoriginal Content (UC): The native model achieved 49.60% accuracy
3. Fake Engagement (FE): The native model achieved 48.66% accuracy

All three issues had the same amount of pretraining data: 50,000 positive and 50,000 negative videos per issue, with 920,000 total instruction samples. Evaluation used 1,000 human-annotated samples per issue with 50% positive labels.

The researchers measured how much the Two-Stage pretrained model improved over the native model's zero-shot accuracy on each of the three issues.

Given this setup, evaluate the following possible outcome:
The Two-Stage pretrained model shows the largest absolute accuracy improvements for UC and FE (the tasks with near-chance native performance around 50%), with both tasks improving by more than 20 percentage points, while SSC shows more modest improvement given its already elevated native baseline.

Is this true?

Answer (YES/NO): YES